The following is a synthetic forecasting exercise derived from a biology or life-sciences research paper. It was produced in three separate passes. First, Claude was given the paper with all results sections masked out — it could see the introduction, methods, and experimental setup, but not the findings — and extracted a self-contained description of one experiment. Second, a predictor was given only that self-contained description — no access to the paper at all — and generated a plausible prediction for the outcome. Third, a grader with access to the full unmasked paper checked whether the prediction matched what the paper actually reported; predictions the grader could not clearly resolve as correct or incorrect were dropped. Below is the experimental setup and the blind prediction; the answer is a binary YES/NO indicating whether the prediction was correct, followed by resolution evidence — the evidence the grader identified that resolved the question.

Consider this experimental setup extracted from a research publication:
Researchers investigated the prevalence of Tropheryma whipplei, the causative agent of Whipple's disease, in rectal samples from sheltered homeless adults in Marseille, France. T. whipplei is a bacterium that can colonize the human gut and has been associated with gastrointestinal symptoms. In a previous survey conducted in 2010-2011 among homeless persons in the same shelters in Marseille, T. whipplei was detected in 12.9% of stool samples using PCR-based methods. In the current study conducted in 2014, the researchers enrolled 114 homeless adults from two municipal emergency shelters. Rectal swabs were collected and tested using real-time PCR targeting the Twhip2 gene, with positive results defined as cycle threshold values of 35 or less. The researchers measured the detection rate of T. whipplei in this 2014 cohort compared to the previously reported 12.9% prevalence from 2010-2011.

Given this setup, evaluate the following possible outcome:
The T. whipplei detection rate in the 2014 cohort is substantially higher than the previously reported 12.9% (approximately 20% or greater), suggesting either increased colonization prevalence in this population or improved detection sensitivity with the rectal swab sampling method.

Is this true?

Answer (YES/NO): NO